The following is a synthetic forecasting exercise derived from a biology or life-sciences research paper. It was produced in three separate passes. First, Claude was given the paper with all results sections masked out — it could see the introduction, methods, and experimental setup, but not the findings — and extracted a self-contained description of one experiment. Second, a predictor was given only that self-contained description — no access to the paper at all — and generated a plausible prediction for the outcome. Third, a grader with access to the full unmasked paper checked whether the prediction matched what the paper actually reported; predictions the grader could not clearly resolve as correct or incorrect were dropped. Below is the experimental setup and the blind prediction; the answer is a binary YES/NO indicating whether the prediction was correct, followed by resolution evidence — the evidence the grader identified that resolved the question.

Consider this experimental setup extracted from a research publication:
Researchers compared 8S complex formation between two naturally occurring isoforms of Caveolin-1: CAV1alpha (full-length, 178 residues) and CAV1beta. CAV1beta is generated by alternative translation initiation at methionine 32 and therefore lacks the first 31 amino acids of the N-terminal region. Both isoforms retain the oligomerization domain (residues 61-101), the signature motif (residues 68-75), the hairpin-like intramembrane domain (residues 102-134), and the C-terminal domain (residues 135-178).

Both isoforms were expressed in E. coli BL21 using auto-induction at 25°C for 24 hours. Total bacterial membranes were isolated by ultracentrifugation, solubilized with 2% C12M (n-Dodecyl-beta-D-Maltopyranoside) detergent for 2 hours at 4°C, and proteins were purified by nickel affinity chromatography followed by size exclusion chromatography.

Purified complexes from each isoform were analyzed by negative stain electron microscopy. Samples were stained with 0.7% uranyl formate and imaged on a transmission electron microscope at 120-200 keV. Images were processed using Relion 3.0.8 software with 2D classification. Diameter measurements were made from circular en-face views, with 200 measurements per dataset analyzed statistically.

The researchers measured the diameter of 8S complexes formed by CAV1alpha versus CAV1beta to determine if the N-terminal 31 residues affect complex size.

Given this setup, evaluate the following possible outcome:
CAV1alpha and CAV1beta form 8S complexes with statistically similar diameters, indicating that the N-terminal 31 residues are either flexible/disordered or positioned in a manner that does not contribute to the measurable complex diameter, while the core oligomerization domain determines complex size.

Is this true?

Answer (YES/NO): NO